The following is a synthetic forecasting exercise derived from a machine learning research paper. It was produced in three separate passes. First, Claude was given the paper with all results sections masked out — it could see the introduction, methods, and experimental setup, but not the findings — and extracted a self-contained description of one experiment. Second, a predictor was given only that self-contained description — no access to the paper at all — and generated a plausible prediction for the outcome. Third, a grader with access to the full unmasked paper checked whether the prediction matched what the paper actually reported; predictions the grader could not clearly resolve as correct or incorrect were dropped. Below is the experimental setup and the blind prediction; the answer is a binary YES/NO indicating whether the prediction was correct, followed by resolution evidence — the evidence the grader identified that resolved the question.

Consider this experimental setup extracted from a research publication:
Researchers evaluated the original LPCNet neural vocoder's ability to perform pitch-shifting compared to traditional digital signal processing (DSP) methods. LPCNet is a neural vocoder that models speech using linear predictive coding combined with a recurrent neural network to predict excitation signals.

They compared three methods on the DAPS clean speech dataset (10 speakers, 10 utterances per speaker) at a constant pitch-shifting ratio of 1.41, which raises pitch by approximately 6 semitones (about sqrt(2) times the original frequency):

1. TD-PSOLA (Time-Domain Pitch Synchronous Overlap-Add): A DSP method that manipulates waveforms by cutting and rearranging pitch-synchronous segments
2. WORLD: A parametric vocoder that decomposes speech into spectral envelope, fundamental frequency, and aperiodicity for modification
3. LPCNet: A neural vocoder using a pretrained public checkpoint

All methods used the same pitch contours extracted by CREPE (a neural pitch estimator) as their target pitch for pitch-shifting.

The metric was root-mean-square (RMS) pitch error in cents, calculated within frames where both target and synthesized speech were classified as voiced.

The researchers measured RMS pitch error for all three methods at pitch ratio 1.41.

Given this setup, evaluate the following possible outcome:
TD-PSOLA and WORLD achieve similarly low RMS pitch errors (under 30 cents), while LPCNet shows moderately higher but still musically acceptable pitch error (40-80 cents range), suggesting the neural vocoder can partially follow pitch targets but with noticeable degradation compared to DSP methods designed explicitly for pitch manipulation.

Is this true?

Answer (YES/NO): NO